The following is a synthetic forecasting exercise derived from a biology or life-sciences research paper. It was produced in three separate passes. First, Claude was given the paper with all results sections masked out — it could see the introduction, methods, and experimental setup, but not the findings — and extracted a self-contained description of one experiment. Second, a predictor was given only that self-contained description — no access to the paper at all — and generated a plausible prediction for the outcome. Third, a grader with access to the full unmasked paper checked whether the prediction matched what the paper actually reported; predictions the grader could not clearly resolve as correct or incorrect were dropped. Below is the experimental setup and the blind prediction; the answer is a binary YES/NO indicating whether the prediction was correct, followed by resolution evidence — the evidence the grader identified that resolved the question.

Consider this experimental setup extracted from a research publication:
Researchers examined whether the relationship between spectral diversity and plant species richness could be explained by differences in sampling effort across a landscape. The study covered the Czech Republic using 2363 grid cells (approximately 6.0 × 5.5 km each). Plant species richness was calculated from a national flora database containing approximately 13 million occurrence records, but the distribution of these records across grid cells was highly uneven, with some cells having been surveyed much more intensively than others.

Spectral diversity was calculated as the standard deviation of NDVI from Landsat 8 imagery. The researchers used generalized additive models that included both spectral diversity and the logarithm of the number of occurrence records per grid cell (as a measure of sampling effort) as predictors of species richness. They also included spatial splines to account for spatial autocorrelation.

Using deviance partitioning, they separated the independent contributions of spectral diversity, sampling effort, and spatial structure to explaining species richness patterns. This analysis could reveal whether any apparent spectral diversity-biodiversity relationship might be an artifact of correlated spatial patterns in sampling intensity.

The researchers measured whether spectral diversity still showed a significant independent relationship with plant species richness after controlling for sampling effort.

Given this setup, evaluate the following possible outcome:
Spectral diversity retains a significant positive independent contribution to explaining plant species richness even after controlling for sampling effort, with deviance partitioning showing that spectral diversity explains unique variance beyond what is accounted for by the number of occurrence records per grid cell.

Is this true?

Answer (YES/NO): YES